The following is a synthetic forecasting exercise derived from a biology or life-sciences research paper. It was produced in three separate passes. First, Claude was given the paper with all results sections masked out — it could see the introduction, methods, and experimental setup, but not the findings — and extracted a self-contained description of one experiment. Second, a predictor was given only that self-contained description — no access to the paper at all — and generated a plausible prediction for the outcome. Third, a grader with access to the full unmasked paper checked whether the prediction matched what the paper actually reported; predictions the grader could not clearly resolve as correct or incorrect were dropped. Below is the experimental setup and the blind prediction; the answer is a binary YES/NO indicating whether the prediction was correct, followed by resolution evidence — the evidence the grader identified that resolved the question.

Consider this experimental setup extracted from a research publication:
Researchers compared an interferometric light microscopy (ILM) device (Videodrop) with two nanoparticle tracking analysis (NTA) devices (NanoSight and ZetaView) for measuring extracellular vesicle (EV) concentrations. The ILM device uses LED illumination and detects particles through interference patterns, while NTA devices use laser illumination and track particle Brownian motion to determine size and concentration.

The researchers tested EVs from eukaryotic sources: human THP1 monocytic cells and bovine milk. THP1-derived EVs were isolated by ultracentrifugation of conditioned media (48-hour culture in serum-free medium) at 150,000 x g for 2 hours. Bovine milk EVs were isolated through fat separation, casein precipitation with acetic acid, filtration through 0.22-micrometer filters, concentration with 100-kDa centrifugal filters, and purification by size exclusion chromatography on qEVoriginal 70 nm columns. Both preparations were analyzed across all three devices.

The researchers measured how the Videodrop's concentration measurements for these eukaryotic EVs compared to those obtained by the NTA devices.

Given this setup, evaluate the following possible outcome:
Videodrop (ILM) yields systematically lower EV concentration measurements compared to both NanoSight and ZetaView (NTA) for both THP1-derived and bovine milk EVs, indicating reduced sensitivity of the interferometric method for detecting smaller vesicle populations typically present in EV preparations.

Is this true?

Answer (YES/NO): NO